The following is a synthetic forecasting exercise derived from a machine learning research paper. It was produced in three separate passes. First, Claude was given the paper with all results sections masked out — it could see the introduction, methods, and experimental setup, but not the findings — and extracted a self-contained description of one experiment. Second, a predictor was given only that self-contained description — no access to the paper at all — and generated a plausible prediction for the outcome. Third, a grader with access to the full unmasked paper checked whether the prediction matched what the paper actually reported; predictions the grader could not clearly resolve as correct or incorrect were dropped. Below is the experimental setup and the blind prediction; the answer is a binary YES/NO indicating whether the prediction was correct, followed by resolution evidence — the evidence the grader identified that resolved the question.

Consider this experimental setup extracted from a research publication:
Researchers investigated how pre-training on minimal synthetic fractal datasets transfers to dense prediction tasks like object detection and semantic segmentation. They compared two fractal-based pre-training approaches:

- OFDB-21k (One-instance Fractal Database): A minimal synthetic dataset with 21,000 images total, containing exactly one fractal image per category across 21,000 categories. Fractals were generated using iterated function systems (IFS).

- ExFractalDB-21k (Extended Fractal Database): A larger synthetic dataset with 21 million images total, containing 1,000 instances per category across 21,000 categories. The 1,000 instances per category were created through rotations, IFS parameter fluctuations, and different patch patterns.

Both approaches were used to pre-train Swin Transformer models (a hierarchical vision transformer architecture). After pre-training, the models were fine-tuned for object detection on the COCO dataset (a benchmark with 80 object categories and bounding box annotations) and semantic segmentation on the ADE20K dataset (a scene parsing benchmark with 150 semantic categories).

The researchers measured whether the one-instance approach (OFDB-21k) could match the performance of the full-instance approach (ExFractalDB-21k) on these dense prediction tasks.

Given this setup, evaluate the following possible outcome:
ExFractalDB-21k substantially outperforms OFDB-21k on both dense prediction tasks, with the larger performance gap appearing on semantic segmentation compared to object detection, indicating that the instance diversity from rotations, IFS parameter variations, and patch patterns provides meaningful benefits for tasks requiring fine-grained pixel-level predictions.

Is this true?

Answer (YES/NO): NO